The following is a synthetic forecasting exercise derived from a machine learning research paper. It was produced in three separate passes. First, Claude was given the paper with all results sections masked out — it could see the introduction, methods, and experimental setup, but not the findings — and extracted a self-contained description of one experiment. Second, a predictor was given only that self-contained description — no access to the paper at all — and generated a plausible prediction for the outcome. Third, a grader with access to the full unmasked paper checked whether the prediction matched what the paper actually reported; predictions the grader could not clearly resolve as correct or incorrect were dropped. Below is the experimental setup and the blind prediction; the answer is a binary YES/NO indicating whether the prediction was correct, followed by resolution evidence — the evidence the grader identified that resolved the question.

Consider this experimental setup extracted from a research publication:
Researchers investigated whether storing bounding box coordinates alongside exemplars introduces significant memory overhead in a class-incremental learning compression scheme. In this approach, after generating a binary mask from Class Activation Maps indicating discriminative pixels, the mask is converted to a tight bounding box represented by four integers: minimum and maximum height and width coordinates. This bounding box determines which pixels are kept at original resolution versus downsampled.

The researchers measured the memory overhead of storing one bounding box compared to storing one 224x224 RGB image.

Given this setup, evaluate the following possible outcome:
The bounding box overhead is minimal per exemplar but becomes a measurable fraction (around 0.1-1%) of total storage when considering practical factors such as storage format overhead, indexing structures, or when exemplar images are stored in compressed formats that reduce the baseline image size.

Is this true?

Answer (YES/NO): NO